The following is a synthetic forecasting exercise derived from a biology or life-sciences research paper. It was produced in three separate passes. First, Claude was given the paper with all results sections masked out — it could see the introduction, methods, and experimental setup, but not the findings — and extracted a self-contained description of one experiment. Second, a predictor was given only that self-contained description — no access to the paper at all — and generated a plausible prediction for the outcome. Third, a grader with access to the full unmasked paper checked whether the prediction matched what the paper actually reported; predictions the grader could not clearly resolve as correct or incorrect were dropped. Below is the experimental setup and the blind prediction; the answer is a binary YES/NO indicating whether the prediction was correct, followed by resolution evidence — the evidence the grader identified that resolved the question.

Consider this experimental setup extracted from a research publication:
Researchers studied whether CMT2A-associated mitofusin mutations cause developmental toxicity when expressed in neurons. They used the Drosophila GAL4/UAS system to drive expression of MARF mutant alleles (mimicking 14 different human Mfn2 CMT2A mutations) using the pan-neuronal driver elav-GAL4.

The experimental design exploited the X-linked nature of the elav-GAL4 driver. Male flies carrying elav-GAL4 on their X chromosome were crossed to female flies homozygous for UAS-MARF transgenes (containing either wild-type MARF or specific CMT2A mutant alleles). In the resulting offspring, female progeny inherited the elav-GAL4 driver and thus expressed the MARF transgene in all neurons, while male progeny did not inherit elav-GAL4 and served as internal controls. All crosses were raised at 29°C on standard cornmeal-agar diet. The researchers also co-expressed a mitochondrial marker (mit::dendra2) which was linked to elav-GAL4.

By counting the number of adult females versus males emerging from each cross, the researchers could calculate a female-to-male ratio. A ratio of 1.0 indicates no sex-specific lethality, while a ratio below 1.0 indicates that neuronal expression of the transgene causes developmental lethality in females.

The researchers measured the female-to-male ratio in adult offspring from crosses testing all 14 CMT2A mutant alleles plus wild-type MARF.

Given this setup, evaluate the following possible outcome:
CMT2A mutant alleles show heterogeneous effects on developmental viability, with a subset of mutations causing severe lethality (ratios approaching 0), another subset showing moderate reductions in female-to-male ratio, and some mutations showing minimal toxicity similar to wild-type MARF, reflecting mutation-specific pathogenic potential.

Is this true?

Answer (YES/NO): YES